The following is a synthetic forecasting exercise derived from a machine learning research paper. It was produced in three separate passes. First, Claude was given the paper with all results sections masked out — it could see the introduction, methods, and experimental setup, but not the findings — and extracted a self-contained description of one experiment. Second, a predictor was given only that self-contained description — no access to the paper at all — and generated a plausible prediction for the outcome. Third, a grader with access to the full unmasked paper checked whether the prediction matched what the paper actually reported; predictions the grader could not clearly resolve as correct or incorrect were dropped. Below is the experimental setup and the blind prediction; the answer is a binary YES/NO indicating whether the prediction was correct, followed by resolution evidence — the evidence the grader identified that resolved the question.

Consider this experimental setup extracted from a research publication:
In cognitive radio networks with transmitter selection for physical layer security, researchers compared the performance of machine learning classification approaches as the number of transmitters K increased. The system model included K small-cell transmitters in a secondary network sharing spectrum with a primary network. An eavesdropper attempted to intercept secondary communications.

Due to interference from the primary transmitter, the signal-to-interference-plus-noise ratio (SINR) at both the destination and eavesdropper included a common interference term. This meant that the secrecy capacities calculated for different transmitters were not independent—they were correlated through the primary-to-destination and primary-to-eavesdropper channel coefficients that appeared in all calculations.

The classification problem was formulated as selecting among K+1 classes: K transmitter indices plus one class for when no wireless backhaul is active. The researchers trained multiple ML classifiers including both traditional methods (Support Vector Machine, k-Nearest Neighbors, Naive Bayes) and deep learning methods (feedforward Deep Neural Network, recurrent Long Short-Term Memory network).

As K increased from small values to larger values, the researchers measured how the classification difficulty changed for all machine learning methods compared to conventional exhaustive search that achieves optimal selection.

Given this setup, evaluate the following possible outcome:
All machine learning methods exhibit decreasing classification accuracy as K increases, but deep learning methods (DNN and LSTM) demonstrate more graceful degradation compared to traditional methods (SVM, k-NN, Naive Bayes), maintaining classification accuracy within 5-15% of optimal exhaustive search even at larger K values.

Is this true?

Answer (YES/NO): NO